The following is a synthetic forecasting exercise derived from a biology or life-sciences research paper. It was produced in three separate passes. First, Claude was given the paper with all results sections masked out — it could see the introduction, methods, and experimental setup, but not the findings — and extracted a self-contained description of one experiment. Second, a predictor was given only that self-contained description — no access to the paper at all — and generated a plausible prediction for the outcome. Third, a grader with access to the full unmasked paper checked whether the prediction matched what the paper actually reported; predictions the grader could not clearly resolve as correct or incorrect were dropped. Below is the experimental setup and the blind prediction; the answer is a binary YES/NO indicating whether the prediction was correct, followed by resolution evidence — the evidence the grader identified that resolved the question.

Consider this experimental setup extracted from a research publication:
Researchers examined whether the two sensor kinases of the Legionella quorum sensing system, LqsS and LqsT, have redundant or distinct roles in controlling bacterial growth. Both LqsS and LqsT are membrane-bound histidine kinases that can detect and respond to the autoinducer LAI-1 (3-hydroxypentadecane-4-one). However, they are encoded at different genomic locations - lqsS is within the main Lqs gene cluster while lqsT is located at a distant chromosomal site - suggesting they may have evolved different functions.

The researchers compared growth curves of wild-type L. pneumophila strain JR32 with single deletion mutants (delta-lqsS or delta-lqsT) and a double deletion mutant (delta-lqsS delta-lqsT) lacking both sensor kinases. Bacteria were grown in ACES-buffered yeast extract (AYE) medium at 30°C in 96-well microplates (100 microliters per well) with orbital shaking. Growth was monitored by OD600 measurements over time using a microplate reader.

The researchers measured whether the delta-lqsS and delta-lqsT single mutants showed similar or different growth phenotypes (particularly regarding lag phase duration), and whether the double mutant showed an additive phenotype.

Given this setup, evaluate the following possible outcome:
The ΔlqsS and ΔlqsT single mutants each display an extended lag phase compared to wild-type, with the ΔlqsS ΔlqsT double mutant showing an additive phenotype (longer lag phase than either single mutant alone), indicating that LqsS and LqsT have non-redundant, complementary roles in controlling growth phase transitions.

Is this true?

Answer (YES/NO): NO